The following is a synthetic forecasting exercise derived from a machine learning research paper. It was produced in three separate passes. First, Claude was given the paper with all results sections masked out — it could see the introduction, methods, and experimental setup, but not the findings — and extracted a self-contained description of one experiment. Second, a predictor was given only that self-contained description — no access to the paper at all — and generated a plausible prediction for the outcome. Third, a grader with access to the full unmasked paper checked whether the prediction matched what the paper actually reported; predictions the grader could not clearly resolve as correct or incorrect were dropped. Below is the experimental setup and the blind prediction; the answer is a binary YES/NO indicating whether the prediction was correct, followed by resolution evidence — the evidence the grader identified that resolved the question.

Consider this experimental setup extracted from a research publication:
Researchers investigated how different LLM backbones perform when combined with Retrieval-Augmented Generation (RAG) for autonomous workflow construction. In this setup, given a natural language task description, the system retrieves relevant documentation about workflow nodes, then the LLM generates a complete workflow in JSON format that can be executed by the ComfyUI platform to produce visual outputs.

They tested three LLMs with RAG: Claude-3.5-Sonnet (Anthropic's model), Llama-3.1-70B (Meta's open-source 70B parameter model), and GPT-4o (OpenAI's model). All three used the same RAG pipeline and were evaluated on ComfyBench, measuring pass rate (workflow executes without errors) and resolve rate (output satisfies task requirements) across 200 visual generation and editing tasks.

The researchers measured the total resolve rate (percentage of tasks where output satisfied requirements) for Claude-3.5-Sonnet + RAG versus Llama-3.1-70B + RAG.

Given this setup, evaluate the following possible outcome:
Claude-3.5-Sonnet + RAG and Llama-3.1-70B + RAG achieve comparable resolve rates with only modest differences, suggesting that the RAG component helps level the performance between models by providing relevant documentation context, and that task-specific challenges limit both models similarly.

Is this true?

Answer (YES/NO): NO